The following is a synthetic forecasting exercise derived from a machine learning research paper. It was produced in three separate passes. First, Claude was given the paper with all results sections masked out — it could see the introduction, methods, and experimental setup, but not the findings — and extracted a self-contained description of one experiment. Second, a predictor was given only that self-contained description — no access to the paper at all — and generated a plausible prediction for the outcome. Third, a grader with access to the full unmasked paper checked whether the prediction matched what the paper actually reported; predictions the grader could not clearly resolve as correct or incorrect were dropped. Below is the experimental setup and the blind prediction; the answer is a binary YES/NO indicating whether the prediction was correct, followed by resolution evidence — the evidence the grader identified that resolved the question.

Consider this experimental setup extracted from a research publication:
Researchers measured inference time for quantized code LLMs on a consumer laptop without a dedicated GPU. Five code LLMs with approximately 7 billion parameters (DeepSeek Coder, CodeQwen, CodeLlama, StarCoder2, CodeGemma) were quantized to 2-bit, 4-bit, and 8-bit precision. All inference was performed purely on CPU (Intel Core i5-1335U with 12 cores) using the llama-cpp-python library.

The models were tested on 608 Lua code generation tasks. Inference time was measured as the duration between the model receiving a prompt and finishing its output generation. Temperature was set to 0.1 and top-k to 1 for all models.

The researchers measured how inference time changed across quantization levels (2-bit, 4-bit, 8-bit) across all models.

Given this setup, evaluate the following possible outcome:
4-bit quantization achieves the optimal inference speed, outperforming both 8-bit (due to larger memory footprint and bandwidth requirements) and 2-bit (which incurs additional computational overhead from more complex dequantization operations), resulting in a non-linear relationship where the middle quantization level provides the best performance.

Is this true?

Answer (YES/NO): NO